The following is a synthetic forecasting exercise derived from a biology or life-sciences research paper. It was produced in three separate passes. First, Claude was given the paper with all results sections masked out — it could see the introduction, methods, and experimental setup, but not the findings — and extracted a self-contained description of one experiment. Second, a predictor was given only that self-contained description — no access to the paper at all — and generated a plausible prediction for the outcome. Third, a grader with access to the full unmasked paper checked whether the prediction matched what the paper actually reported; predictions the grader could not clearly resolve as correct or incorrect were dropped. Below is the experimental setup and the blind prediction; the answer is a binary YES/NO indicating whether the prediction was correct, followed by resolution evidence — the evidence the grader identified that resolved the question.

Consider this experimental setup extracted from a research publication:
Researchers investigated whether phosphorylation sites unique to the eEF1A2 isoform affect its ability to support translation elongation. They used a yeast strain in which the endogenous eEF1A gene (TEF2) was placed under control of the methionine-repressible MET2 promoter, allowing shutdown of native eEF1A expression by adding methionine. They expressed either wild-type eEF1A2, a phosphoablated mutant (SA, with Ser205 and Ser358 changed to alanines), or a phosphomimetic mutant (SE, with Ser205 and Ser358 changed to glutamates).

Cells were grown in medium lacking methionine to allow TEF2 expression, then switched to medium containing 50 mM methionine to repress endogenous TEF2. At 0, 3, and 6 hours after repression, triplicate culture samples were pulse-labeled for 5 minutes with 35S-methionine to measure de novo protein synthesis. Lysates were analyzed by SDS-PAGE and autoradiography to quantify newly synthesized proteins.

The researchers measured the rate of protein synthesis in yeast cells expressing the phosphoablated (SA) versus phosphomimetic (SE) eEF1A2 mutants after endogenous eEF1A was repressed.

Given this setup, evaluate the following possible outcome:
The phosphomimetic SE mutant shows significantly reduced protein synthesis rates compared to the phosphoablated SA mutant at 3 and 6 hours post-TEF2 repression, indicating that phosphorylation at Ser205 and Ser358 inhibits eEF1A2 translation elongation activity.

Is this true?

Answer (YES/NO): YES